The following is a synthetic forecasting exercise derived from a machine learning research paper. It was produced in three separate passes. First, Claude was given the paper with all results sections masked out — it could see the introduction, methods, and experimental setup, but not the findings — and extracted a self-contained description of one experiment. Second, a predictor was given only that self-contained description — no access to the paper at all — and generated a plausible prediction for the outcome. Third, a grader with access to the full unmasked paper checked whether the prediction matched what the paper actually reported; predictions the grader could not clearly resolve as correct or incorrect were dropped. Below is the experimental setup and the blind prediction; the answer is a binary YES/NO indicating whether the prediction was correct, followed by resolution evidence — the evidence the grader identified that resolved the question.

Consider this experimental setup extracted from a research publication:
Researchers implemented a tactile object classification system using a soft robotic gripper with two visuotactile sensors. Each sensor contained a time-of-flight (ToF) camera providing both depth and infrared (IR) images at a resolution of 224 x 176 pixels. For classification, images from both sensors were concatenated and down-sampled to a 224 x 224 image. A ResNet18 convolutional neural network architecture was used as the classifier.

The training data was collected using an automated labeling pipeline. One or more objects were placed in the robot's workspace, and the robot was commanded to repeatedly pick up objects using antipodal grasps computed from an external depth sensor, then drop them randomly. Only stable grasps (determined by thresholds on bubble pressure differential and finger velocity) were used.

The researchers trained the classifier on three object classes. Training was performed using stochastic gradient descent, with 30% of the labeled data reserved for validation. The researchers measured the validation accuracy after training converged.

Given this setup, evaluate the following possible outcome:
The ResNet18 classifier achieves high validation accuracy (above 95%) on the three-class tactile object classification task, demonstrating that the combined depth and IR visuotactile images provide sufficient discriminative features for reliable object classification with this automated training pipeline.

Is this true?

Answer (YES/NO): YES